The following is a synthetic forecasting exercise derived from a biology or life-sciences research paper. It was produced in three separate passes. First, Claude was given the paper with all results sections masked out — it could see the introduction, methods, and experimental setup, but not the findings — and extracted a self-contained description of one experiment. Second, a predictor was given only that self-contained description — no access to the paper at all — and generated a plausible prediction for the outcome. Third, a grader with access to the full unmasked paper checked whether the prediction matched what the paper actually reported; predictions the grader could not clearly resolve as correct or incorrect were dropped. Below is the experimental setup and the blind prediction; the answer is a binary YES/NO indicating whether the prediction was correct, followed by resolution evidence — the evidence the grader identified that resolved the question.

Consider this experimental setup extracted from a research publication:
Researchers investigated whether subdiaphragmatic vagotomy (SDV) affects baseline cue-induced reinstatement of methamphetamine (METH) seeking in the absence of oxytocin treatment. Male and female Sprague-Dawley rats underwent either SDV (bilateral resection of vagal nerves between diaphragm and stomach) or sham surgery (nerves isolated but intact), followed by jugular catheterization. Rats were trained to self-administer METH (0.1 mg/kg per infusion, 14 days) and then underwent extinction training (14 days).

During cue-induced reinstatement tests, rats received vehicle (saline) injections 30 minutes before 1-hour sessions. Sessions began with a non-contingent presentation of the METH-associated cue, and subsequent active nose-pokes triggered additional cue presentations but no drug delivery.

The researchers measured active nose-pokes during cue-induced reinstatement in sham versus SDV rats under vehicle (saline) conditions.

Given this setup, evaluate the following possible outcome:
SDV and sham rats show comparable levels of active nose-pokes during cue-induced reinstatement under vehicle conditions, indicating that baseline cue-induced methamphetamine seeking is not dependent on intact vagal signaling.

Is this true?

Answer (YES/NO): YES